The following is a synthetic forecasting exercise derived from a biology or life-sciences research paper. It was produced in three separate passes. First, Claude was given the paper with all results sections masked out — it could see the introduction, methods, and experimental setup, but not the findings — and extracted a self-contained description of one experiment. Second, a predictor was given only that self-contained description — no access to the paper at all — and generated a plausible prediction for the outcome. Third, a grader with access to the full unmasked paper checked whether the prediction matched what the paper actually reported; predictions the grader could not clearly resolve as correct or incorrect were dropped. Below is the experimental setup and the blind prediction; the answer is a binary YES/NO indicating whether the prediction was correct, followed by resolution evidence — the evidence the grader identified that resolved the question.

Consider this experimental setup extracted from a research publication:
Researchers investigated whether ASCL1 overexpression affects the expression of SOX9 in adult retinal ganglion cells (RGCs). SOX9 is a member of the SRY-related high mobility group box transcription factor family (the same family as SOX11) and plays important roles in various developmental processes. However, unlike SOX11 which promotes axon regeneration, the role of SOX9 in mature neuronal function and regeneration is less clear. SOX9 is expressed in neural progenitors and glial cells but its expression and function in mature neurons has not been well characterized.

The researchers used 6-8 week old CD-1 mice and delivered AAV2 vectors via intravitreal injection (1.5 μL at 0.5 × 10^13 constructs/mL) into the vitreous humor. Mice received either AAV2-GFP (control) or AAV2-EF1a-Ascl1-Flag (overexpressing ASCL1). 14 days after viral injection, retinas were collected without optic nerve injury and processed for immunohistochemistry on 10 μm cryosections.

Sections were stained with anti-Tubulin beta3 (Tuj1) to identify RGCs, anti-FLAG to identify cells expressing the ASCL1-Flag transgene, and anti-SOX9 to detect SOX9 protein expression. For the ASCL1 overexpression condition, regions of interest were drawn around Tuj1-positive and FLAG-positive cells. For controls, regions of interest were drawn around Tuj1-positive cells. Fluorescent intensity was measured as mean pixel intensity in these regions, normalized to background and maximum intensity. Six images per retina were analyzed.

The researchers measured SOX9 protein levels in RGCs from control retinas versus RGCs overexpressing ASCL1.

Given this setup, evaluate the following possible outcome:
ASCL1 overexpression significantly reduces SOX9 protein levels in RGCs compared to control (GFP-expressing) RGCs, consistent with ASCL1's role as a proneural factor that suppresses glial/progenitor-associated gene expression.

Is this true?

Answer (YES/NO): NO